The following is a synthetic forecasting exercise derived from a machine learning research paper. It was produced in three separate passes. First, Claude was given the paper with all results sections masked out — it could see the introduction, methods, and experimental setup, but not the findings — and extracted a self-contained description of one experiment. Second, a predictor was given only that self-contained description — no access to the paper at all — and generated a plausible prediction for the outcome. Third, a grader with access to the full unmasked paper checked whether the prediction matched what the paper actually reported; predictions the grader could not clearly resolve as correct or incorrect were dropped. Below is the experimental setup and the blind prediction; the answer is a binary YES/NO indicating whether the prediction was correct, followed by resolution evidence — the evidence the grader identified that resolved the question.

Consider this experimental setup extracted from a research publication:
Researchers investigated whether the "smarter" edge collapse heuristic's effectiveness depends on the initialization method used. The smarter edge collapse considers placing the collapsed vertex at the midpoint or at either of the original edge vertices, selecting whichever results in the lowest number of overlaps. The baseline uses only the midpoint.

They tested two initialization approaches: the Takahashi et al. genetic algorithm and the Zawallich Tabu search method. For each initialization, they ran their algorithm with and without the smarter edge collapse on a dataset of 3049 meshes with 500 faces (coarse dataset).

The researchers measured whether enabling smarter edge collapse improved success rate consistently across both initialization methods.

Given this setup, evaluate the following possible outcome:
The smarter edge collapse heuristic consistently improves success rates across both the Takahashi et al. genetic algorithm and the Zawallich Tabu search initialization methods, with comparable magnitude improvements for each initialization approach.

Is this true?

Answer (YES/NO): NO